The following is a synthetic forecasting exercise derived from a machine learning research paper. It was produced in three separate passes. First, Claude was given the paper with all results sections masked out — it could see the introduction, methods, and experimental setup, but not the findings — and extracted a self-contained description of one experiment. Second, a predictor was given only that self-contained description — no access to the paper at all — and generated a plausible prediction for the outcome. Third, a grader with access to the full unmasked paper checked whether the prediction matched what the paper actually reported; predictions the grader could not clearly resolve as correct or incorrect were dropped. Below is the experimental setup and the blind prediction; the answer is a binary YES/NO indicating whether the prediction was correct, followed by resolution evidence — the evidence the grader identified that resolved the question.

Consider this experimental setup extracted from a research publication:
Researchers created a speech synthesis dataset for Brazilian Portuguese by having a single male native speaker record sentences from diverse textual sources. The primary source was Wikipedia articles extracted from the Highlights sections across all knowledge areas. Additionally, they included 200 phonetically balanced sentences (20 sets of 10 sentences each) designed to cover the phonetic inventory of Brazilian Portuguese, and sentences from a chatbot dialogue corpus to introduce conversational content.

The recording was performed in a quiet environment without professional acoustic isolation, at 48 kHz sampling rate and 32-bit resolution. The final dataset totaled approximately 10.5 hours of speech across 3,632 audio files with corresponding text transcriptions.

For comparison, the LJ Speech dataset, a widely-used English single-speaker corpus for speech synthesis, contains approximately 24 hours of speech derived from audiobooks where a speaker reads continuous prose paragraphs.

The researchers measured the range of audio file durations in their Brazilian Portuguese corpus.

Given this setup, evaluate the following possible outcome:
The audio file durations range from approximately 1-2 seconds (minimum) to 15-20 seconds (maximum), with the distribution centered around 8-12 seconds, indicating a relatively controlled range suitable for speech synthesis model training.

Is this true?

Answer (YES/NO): NO